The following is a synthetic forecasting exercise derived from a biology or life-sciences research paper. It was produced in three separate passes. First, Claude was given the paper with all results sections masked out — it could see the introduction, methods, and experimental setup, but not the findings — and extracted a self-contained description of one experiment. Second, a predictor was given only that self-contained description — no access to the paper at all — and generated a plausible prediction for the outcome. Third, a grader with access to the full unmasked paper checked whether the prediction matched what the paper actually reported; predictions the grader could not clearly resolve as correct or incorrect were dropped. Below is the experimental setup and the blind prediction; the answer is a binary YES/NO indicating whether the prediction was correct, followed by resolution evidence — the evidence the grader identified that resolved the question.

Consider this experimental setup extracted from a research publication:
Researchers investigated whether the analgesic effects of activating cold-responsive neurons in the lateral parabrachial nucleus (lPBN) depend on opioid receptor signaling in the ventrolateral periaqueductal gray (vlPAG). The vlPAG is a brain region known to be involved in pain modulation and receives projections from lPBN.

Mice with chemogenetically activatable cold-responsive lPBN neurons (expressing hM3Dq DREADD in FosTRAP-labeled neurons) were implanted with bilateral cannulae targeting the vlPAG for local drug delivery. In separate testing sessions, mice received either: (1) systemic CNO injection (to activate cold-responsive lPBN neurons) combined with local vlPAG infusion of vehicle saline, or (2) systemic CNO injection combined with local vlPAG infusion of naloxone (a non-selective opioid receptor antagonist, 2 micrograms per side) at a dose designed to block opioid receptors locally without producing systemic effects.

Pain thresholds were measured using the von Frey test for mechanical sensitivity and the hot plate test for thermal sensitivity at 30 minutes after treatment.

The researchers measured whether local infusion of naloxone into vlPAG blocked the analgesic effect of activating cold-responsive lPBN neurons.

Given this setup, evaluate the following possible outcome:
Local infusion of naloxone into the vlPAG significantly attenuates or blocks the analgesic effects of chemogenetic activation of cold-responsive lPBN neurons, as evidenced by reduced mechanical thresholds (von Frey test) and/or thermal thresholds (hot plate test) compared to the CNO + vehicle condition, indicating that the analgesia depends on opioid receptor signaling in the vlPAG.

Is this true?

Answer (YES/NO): YES